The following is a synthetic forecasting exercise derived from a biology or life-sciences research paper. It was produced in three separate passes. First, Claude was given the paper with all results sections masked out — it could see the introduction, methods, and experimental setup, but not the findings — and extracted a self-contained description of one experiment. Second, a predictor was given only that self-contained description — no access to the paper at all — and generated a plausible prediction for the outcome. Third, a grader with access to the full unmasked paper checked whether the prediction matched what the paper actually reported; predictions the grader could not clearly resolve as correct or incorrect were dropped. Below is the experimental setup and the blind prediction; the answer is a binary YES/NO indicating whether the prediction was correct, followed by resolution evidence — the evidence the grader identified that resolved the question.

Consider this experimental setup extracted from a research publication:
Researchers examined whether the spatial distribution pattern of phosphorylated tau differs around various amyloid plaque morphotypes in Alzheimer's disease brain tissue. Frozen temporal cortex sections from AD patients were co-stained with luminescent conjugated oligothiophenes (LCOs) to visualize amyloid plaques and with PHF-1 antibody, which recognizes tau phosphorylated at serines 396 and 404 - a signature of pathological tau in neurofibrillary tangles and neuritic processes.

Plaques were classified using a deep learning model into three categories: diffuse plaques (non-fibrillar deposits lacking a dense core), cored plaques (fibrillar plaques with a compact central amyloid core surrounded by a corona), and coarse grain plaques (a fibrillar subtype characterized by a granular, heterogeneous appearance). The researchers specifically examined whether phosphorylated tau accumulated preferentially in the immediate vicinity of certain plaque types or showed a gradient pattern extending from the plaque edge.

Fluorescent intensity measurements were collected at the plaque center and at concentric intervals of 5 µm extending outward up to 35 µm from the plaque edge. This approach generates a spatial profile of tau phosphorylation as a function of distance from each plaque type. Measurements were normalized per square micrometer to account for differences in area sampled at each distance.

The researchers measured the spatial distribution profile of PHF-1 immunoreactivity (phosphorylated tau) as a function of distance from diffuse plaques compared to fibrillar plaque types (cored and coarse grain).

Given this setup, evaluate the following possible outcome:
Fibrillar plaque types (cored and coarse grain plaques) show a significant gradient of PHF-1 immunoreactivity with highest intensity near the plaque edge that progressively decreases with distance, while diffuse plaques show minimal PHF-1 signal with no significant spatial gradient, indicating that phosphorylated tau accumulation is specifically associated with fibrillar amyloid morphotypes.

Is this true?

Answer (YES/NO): YES